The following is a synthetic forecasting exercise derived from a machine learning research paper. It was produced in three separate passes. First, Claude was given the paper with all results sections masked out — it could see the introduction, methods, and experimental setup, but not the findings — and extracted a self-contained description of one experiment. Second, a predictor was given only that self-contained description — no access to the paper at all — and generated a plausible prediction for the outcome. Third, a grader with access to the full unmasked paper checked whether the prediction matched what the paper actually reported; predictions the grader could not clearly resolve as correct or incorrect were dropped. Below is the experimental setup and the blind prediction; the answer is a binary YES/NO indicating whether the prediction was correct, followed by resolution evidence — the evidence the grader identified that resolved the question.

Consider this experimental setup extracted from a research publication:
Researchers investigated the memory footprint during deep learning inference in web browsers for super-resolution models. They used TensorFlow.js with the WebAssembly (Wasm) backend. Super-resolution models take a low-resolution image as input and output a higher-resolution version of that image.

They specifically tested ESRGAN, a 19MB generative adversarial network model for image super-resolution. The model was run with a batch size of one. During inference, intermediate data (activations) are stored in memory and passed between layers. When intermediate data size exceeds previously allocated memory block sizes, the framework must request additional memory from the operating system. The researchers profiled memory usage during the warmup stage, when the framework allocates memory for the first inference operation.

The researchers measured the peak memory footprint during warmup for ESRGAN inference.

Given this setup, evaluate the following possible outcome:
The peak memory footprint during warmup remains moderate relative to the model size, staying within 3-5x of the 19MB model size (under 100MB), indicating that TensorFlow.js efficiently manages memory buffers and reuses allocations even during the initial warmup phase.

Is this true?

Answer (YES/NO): NO